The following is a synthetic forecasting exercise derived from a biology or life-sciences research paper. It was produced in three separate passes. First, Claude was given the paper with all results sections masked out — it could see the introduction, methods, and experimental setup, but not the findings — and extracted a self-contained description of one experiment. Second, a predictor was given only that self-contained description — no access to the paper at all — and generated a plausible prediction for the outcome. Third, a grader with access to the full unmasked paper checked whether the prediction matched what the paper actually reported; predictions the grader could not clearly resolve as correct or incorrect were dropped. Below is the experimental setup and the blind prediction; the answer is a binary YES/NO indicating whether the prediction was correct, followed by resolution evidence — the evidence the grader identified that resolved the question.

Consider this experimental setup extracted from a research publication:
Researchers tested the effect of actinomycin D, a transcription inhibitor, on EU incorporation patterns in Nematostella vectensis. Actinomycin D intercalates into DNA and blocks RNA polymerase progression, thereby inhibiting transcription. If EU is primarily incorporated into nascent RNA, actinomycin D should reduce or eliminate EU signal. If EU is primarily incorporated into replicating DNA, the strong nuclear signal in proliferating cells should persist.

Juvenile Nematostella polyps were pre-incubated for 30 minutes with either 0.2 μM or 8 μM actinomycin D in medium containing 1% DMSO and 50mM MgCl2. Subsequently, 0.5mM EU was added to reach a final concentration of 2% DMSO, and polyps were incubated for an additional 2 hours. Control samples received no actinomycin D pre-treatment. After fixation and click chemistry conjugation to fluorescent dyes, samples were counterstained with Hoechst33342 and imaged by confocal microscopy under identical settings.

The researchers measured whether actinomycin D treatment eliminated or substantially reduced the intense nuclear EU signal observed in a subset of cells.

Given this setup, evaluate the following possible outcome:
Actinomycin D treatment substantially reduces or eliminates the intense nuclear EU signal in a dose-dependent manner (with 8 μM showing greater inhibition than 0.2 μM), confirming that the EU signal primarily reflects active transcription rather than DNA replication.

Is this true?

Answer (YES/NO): NO